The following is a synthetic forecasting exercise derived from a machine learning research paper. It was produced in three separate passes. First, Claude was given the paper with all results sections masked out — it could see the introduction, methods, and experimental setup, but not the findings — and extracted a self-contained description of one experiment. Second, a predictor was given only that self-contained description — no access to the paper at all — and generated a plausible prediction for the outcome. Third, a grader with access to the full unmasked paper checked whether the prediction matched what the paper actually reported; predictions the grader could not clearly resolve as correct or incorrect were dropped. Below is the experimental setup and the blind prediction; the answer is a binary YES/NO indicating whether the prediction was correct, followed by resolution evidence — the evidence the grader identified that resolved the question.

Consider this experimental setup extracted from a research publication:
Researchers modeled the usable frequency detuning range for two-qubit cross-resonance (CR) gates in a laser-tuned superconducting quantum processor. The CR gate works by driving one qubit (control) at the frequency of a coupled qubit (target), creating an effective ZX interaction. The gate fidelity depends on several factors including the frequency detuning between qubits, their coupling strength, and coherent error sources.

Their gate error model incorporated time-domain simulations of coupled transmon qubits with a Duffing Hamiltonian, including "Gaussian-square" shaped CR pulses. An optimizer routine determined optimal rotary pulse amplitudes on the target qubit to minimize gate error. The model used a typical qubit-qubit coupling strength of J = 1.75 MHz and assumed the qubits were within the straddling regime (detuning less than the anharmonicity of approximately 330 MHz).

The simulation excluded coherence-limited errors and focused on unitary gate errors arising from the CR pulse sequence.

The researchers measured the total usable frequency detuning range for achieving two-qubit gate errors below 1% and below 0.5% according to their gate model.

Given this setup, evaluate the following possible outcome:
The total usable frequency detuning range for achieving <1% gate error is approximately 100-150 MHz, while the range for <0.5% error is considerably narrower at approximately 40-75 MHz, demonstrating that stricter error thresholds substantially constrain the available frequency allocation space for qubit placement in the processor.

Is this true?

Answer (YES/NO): NO